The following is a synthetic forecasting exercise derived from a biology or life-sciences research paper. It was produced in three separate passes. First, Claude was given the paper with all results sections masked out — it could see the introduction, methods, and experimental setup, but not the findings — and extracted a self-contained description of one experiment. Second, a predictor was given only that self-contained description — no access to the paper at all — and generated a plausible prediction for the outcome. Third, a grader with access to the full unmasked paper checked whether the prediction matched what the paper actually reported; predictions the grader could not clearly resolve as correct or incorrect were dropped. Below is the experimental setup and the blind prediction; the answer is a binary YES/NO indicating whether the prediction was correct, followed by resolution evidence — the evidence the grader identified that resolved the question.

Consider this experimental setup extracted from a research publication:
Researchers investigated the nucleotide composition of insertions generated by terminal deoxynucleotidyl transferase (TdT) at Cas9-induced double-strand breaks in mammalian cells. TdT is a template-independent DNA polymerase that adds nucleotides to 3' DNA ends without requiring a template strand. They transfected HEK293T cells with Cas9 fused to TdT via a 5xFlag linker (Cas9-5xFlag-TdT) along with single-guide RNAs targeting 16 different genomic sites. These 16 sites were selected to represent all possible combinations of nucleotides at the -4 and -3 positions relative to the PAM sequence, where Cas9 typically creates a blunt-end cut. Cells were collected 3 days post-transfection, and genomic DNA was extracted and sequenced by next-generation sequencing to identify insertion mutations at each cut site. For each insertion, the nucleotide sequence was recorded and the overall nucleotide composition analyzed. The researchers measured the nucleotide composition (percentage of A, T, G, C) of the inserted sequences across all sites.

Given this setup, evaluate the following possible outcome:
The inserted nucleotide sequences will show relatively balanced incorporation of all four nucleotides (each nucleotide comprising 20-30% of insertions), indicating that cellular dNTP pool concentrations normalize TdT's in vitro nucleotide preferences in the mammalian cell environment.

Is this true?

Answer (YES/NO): NO